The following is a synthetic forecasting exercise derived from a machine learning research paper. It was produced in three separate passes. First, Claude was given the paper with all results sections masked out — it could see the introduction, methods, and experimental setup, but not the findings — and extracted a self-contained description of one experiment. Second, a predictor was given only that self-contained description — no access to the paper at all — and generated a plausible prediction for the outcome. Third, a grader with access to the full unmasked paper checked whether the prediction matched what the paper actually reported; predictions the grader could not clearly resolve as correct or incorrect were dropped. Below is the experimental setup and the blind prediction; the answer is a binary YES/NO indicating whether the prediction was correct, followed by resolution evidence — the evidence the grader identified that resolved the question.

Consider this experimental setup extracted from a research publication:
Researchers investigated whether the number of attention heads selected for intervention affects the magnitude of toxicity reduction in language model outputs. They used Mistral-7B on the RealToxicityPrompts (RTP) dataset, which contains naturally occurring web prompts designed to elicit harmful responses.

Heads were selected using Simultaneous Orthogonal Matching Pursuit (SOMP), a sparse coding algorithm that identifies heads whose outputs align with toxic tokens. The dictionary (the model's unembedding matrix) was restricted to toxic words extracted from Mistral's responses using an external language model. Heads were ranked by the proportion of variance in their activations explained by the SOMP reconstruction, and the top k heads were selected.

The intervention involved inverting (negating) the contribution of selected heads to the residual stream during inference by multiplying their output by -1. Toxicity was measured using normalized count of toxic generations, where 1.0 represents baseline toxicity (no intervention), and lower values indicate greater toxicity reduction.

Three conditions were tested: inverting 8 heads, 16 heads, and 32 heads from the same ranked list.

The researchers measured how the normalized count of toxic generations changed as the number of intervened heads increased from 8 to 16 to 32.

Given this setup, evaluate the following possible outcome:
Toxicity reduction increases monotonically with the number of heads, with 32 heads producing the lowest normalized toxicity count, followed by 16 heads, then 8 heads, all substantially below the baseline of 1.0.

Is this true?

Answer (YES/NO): YES